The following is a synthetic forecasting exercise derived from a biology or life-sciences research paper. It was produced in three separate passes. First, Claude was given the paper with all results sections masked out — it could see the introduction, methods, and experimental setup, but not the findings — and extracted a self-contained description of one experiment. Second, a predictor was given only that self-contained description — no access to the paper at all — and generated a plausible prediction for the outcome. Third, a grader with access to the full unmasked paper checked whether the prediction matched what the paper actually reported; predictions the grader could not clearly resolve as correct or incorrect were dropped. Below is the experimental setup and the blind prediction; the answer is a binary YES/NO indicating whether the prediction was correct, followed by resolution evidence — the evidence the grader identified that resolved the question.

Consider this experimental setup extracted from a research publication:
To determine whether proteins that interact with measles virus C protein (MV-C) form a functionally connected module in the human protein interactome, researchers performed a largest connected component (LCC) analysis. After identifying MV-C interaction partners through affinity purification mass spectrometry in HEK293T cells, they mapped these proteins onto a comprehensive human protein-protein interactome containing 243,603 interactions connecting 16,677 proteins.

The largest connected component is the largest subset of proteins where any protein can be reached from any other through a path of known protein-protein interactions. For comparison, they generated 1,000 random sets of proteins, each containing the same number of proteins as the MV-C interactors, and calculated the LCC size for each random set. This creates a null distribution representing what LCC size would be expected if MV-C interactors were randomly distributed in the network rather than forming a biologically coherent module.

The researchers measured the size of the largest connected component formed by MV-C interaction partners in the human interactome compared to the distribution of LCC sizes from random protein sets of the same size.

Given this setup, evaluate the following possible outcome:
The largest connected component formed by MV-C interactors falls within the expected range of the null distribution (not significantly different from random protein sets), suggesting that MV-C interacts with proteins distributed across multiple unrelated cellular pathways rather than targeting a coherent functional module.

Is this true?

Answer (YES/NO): NO